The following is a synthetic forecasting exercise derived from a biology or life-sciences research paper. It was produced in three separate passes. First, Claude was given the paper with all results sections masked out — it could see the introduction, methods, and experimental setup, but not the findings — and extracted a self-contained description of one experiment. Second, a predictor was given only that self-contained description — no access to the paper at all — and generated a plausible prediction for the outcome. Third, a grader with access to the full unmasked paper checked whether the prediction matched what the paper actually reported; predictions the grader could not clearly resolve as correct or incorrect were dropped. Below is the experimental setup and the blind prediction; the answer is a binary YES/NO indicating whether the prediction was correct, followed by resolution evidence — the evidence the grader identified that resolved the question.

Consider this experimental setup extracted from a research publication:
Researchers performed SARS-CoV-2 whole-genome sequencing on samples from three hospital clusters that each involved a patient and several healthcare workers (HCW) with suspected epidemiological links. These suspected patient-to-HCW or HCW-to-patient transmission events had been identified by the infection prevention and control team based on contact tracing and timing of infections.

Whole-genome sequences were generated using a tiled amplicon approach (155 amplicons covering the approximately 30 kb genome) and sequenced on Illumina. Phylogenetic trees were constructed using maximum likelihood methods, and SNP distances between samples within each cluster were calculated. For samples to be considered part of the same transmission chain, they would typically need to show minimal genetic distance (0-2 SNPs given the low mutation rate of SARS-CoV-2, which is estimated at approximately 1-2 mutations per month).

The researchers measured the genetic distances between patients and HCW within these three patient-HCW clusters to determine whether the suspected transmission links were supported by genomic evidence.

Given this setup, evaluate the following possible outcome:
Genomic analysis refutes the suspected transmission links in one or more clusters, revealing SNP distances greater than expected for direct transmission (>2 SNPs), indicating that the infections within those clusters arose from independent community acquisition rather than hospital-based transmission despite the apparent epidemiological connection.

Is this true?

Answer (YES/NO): NO